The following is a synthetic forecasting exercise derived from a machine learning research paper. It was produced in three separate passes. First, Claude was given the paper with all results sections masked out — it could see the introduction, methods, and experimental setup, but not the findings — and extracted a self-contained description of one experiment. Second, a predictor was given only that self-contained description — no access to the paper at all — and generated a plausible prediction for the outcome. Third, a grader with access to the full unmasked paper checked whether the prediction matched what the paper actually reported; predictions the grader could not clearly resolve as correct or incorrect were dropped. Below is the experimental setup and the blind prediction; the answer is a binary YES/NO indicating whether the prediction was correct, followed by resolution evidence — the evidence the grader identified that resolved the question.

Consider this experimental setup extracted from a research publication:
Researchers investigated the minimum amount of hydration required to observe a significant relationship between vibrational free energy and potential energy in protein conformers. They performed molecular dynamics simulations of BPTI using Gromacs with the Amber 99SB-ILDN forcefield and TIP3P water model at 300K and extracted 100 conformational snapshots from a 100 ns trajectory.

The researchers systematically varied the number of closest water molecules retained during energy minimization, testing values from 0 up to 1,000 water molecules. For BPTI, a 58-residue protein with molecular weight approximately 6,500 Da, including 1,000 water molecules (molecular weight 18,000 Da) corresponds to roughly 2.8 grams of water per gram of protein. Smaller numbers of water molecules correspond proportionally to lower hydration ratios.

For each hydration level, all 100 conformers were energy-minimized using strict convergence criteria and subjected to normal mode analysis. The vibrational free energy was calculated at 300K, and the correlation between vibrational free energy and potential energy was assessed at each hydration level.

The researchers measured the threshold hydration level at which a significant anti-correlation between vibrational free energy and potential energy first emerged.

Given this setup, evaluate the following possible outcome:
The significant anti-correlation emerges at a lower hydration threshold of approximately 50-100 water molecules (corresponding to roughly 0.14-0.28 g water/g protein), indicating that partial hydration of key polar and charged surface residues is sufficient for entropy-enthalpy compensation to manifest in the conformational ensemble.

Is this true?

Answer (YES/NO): NO